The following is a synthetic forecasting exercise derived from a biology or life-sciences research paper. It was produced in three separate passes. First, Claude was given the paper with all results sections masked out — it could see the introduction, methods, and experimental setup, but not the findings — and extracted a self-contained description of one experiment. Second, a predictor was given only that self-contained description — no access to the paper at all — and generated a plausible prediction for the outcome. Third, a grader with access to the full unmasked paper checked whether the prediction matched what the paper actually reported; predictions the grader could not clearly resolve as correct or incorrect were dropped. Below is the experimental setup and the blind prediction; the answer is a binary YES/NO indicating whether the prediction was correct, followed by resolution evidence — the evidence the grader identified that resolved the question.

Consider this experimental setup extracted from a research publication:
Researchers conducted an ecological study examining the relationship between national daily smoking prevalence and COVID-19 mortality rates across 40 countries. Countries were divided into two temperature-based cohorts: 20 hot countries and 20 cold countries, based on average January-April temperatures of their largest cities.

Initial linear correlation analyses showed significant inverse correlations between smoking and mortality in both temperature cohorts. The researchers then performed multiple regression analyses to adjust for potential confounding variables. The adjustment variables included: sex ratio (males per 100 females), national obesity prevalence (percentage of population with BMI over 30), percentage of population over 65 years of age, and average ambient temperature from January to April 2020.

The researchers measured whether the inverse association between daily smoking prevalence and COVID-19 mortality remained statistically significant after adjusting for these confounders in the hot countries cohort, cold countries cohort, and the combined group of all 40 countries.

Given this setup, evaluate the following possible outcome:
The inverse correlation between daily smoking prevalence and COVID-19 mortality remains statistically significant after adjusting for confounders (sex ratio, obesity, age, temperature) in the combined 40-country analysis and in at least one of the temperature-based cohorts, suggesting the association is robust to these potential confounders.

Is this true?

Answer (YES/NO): YES